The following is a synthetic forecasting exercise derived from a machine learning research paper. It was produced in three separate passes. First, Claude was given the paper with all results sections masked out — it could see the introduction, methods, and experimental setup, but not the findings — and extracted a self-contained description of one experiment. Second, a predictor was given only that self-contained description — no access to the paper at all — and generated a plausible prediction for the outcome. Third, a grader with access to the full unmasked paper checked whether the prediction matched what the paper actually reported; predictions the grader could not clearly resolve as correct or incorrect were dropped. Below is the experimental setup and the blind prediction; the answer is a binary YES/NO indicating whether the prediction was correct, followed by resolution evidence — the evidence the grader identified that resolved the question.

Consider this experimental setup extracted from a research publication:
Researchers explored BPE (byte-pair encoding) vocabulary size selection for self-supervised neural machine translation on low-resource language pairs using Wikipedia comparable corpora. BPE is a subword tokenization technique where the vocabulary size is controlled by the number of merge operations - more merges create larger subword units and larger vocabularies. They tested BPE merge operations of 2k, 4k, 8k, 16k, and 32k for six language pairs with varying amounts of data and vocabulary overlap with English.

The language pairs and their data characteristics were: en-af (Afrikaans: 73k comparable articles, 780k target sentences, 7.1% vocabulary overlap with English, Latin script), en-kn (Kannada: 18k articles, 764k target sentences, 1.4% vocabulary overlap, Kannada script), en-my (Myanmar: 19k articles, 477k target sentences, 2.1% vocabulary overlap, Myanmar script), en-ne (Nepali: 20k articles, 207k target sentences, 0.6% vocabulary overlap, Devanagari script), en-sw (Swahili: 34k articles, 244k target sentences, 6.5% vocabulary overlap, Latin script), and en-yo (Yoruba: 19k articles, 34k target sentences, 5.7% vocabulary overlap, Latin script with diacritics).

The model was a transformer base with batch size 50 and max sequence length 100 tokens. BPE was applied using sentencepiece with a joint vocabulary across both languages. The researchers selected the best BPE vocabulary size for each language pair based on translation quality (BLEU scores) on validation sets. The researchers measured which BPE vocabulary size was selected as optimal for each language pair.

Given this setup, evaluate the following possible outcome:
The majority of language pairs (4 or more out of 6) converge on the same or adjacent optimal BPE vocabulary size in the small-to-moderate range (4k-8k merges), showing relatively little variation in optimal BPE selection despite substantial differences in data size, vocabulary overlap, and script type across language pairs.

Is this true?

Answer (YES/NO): YES